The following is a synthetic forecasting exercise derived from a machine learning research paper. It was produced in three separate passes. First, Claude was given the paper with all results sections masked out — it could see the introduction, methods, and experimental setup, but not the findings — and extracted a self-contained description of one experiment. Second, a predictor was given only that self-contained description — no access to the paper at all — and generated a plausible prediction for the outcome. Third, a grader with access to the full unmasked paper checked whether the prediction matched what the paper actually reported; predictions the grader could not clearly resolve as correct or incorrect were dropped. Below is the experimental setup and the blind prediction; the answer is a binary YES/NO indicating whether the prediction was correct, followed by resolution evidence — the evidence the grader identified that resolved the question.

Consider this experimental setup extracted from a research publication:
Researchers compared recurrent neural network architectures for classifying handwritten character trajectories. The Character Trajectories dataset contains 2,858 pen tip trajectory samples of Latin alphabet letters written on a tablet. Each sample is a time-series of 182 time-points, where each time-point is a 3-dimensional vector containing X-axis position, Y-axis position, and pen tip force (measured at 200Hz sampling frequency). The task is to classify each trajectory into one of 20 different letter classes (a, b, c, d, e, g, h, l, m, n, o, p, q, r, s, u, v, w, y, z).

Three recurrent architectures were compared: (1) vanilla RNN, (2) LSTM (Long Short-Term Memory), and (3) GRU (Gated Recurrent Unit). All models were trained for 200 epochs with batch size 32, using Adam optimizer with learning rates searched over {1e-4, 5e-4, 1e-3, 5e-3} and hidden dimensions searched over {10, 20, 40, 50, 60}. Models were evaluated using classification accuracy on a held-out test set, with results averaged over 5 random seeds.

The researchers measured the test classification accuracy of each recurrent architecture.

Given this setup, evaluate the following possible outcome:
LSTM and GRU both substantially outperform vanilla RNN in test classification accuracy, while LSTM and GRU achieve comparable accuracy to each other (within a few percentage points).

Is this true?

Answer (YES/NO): NO